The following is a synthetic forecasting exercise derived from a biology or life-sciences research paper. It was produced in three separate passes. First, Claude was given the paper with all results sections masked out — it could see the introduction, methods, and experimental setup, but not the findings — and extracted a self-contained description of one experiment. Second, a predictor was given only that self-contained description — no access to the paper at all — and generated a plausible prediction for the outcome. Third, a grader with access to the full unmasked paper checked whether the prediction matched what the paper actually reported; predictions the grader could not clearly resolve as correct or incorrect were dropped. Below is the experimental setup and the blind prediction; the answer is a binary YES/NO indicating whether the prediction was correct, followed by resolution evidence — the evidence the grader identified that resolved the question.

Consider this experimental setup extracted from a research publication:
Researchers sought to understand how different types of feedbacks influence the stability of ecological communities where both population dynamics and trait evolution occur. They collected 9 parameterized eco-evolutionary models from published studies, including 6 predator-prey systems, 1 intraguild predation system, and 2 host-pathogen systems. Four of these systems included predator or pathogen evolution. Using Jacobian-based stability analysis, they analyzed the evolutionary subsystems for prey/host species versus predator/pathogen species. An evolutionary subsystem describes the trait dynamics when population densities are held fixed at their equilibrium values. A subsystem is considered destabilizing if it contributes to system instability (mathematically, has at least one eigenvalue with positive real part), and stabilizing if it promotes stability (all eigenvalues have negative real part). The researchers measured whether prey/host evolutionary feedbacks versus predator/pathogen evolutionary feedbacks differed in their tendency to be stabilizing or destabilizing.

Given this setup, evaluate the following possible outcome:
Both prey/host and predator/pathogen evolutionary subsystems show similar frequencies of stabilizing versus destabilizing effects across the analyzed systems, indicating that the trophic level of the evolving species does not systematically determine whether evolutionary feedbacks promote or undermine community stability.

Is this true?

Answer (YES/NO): NO